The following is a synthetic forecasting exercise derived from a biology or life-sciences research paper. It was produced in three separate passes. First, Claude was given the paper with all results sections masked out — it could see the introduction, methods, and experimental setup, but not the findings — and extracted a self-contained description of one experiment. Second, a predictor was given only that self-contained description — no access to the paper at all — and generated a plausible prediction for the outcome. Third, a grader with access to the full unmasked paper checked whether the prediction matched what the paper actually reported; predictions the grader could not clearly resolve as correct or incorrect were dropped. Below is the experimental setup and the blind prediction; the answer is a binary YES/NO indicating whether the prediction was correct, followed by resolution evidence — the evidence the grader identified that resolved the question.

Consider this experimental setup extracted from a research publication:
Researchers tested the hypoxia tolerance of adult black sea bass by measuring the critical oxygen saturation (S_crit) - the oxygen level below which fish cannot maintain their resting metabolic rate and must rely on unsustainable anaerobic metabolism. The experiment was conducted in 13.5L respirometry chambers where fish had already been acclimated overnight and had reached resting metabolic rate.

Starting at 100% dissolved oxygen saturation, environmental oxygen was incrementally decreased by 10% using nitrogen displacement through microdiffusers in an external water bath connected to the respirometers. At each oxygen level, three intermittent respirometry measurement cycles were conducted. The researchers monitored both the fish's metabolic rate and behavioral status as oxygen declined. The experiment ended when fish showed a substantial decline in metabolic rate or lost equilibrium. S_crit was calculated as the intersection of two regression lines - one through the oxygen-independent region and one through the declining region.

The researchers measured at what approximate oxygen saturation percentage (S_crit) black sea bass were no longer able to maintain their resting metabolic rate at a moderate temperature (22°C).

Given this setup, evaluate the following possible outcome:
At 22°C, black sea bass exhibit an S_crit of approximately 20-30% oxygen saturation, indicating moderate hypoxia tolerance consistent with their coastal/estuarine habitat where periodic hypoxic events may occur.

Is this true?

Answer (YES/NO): YES